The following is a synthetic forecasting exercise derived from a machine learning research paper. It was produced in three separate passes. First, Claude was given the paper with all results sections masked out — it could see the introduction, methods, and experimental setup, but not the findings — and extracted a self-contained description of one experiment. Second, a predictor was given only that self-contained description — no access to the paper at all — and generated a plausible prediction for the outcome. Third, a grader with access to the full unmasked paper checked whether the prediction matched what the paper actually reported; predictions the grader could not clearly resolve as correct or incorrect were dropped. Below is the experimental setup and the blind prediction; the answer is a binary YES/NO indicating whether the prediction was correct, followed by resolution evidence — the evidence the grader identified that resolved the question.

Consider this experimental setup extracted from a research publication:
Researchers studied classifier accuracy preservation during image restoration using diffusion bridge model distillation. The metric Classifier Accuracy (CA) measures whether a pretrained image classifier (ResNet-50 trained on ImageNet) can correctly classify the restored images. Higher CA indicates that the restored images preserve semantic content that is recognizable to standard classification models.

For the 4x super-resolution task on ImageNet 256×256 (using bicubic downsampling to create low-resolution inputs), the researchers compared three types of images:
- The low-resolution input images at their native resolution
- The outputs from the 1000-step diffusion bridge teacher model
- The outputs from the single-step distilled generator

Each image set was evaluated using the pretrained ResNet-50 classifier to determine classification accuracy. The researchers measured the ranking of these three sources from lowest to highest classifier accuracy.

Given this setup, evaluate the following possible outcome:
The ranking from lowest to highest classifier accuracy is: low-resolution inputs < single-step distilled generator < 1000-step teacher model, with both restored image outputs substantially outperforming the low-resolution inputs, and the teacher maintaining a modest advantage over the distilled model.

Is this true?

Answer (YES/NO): NO